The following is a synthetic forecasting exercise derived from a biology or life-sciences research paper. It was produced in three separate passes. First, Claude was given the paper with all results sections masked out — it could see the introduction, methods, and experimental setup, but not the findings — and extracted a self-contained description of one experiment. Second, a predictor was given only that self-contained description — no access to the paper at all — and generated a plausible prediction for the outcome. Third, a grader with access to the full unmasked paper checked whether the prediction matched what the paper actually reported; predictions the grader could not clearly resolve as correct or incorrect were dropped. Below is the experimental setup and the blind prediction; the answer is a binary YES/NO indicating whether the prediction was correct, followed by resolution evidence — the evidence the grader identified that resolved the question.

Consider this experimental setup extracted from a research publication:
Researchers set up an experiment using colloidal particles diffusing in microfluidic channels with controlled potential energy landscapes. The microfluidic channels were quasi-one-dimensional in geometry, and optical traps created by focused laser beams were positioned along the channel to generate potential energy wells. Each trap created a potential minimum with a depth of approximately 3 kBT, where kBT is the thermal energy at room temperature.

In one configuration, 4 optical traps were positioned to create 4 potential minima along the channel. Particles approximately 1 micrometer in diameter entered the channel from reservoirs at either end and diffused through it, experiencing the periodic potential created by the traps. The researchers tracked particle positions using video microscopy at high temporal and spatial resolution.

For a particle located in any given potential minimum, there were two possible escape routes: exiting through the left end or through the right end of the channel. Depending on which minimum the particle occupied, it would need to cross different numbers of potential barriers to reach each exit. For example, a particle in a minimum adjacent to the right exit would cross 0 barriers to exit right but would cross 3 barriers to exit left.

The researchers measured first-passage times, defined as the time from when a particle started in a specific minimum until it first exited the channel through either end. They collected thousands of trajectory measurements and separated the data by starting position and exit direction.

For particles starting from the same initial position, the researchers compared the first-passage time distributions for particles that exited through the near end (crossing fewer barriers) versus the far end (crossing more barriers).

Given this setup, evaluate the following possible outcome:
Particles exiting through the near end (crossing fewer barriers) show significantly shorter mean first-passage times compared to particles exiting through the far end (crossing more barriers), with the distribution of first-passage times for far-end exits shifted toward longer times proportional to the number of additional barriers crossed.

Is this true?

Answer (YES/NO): YES